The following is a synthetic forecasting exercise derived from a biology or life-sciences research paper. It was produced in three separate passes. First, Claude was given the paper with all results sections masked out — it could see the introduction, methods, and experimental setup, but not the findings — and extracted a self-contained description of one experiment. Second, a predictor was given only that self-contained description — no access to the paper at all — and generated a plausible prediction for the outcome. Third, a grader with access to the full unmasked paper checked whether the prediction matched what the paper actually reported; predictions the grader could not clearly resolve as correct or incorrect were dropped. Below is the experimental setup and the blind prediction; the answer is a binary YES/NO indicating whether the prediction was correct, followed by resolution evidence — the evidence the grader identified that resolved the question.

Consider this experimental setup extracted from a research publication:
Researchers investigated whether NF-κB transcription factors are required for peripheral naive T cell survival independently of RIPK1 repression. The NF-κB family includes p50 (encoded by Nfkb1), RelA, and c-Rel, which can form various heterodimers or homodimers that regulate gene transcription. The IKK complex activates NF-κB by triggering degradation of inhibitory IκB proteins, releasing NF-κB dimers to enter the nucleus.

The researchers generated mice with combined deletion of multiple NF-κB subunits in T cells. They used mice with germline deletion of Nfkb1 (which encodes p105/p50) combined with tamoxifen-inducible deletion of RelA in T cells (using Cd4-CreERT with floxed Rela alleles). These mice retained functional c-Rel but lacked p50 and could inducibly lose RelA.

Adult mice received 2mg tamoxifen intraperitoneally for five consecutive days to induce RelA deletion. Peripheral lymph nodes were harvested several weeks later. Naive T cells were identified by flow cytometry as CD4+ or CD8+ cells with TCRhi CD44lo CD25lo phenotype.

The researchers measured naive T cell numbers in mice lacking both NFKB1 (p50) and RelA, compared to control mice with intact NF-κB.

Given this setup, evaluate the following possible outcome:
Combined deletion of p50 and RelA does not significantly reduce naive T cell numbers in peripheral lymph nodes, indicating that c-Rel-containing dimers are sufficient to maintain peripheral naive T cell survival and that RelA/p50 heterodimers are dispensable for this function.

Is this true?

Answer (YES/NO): NO